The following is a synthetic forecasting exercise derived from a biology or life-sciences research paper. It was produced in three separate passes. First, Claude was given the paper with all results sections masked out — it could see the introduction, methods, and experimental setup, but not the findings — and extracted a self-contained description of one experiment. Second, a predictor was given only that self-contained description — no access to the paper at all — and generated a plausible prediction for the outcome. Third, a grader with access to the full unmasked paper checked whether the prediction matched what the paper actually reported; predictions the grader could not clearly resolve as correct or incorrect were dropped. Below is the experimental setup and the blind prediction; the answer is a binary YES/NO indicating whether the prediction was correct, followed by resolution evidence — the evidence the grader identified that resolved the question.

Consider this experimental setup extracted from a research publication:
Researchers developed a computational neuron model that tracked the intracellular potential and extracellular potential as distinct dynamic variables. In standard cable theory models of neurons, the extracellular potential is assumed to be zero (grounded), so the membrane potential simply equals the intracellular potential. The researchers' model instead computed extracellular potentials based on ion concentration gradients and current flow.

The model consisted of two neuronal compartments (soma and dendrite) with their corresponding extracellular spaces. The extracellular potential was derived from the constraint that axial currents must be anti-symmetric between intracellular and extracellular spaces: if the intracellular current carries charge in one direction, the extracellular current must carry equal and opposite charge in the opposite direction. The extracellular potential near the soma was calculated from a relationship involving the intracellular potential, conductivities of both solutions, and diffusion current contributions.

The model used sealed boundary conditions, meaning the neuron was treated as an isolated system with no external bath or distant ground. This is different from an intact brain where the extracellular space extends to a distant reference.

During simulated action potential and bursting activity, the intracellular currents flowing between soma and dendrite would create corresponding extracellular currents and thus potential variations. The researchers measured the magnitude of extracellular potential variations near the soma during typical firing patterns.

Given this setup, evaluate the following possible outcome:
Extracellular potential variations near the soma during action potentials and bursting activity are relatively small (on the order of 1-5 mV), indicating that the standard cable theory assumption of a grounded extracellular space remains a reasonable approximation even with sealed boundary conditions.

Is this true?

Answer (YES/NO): NO